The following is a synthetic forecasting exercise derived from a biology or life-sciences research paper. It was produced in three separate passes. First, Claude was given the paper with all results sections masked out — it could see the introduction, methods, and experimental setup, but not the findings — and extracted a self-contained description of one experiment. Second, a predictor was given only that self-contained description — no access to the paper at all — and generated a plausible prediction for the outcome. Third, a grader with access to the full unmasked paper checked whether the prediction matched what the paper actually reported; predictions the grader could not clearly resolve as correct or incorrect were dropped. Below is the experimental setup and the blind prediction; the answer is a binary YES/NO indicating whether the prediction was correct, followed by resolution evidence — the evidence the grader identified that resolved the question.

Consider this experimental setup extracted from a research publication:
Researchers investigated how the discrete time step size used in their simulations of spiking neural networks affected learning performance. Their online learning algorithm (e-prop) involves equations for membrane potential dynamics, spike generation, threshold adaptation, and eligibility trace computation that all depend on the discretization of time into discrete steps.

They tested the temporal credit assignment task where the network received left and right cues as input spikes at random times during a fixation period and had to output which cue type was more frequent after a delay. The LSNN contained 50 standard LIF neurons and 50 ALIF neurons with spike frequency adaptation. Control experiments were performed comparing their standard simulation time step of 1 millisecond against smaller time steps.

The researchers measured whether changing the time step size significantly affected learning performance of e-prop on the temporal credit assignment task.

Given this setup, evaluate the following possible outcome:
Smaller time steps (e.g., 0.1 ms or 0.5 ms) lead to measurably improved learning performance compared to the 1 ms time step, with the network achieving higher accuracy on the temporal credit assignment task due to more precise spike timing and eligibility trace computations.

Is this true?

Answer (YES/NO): NO